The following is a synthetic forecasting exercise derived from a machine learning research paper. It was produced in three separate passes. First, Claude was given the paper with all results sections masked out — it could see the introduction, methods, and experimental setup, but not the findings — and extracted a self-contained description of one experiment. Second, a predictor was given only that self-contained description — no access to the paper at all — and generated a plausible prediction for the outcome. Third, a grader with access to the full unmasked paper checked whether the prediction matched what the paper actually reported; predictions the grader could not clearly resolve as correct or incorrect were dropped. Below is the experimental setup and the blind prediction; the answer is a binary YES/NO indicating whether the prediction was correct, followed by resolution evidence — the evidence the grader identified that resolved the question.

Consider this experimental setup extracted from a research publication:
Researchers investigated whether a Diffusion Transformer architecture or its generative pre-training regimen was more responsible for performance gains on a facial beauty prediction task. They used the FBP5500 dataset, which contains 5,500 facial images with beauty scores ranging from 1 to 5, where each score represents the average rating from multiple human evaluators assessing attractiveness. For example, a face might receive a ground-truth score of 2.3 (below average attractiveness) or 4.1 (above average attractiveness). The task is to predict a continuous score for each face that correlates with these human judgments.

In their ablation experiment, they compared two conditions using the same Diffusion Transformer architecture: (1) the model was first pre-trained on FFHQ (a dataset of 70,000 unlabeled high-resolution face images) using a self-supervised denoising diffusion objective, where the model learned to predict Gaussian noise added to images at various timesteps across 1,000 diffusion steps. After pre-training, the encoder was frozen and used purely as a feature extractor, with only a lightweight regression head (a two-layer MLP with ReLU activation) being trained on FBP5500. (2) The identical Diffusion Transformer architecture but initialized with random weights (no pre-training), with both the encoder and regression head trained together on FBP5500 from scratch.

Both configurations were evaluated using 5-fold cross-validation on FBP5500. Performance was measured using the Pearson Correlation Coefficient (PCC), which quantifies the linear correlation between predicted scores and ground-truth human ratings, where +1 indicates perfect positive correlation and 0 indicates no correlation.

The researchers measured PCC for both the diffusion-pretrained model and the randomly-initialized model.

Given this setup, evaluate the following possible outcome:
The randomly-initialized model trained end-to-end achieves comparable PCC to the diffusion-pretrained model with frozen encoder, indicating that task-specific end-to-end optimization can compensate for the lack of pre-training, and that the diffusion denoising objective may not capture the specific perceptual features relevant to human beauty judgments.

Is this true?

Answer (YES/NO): NO